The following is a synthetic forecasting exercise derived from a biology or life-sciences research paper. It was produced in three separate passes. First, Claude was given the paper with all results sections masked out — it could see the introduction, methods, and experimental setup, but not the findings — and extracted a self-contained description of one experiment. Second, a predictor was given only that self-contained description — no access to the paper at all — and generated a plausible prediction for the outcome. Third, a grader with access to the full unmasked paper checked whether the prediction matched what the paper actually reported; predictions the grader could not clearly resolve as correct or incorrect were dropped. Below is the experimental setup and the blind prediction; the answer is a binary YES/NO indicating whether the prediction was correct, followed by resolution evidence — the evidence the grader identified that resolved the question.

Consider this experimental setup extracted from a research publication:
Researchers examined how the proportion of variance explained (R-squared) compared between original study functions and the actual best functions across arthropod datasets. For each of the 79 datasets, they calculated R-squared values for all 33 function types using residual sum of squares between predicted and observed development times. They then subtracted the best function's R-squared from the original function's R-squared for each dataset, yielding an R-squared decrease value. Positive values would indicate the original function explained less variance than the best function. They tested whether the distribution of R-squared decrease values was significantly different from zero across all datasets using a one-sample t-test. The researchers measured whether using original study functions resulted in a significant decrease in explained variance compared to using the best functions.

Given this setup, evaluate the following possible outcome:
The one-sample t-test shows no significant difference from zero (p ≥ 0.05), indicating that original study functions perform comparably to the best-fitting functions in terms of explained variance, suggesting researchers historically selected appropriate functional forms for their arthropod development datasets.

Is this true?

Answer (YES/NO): NO